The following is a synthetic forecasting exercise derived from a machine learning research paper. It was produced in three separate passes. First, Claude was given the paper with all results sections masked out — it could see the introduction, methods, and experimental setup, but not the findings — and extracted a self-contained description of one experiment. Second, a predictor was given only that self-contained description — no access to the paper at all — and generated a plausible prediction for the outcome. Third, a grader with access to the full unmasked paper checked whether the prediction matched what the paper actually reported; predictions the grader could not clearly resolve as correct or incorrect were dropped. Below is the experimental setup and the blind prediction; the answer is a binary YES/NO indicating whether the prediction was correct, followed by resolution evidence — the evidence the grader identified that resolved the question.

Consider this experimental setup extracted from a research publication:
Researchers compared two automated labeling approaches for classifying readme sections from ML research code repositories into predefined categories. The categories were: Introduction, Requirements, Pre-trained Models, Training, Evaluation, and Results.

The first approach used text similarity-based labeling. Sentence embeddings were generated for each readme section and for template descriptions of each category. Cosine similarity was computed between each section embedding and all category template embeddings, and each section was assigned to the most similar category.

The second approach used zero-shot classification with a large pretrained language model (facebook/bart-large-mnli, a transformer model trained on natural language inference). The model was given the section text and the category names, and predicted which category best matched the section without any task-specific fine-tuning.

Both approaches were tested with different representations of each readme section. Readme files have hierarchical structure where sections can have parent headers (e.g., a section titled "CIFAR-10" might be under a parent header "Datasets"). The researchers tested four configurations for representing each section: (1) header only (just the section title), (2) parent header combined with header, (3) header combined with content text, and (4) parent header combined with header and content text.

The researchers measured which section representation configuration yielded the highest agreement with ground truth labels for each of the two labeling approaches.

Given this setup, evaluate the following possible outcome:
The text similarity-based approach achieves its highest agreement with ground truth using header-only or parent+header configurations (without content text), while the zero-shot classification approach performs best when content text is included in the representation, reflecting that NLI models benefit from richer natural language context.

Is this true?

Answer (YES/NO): YES